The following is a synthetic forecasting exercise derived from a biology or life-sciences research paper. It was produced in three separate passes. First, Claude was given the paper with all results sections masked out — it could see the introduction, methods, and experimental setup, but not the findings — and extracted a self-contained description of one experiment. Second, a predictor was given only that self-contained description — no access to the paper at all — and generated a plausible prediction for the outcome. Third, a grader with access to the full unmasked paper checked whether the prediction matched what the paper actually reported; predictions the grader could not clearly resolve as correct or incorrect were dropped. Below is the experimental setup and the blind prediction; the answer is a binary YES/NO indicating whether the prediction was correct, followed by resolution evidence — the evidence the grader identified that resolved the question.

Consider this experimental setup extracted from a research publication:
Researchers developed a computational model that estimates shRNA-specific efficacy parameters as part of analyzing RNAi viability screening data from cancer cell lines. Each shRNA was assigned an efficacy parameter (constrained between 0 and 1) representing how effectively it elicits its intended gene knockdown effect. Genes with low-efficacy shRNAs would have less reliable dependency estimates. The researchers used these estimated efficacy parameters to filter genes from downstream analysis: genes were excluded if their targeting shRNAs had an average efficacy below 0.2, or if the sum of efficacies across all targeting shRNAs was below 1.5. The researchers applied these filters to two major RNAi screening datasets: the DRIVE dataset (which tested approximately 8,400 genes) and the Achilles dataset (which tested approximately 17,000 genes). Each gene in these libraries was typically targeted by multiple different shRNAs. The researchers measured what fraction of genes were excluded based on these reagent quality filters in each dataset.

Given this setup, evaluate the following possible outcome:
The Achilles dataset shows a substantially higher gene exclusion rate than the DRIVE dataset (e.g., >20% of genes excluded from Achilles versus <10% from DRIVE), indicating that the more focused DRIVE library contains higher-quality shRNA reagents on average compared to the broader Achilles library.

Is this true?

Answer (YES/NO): NO